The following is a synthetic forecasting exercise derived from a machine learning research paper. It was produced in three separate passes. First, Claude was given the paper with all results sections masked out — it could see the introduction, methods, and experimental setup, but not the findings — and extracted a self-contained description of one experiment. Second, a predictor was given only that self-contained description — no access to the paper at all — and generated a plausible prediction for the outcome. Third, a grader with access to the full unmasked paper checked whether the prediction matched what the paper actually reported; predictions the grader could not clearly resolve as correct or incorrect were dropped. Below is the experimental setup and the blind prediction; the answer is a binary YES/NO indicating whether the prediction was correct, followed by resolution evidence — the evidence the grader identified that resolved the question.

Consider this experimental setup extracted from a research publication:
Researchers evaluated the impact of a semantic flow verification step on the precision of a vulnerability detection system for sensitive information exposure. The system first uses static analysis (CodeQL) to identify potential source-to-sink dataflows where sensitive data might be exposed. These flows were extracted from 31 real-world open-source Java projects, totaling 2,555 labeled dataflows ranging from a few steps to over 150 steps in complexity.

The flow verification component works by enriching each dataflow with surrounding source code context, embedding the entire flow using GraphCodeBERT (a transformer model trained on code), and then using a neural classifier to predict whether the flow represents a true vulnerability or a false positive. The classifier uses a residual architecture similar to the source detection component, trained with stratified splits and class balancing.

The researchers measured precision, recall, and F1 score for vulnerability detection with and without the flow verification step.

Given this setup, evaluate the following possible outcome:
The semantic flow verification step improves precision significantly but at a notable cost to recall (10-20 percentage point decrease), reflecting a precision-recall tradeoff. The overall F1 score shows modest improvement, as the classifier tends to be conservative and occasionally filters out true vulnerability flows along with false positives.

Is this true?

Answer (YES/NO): NO